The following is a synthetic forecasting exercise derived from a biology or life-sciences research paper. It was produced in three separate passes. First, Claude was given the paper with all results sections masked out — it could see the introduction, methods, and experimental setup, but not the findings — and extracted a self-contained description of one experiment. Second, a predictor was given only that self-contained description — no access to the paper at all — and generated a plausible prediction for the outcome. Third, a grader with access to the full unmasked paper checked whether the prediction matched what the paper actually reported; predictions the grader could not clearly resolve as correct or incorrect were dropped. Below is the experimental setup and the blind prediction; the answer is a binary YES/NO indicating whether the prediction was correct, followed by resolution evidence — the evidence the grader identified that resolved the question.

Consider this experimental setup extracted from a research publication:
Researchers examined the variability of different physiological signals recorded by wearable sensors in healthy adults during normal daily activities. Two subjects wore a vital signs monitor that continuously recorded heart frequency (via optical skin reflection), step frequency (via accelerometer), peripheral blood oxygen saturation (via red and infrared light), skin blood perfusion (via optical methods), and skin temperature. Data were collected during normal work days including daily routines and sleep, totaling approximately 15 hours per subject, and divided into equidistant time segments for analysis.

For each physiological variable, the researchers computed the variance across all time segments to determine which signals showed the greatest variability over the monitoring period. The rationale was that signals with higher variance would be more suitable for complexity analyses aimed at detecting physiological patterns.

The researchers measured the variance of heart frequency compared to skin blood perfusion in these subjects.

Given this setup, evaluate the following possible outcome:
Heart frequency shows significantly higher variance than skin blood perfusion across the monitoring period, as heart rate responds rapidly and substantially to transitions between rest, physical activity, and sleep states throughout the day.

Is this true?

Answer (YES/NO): YES